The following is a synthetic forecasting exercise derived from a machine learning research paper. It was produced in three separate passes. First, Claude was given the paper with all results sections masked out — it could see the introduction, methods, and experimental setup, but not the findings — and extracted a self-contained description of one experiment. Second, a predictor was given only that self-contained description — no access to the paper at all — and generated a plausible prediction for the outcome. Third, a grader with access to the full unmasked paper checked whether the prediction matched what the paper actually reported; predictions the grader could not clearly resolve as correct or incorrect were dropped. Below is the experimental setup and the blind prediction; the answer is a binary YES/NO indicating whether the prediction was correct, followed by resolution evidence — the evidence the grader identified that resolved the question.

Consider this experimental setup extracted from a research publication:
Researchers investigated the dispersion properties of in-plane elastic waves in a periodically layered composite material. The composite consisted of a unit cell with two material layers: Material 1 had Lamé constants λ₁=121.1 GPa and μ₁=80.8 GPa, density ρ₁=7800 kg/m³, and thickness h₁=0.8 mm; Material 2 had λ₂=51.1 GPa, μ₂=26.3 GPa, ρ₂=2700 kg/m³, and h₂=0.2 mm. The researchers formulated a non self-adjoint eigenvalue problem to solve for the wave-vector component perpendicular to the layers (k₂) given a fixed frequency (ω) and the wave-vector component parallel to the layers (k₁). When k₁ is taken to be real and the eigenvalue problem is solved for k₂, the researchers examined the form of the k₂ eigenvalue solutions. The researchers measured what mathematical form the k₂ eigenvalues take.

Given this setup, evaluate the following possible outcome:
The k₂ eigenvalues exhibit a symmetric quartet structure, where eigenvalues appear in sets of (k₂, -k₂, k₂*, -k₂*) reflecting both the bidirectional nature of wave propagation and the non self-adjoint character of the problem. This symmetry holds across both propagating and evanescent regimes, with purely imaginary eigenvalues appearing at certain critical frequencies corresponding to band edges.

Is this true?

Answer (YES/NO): NO